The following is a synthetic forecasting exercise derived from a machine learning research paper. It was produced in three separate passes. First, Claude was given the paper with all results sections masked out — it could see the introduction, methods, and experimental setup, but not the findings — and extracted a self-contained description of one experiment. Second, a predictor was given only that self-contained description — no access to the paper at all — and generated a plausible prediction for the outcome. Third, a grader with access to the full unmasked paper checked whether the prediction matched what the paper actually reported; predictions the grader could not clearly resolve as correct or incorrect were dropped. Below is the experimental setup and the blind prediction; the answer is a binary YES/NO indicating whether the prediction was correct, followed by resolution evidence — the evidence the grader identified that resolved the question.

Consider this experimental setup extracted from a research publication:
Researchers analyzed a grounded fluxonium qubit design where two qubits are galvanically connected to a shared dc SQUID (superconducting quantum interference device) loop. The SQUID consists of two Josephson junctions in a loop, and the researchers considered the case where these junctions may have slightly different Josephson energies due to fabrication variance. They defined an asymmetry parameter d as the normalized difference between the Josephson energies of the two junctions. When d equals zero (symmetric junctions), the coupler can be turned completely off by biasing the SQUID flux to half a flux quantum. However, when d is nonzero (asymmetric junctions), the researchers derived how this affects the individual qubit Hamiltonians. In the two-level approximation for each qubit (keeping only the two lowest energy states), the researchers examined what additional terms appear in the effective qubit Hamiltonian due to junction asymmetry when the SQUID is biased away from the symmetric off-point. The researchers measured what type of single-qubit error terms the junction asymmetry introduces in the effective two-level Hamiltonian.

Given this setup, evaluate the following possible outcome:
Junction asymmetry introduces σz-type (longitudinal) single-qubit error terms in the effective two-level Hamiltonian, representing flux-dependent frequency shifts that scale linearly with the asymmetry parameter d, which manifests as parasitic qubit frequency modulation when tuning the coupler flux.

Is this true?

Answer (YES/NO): NO